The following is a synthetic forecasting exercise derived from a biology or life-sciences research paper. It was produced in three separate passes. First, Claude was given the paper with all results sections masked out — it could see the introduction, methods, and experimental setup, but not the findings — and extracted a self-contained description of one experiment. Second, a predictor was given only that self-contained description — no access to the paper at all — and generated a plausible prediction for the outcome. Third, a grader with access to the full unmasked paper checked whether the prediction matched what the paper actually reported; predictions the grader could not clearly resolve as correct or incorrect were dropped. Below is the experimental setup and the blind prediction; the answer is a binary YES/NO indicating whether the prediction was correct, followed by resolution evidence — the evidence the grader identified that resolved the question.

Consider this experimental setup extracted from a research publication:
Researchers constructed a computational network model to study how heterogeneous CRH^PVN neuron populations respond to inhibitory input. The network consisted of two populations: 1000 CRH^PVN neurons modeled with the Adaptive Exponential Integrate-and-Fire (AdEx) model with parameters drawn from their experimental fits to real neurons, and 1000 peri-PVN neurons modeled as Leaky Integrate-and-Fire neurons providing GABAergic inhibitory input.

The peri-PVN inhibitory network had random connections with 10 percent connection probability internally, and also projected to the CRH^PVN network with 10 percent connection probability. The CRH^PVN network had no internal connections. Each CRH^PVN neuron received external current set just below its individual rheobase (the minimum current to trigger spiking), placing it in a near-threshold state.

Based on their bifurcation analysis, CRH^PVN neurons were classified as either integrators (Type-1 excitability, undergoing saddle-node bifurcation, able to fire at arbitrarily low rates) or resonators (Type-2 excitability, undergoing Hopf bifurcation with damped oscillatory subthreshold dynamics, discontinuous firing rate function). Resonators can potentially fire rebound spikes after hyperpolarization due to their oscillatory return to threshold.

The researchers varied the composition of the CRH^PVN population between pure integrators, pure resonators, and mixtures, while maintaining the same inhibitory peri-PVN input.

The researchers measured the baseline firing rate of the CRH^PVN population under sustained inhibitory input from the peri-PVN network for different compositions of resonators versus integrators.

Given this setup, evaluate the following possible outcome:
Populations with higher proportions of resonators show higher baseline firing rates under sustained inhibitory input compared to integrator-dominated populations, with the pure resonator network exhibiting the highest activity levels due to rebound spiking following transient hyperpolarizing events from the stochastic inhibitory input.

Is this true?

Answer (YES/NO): YES